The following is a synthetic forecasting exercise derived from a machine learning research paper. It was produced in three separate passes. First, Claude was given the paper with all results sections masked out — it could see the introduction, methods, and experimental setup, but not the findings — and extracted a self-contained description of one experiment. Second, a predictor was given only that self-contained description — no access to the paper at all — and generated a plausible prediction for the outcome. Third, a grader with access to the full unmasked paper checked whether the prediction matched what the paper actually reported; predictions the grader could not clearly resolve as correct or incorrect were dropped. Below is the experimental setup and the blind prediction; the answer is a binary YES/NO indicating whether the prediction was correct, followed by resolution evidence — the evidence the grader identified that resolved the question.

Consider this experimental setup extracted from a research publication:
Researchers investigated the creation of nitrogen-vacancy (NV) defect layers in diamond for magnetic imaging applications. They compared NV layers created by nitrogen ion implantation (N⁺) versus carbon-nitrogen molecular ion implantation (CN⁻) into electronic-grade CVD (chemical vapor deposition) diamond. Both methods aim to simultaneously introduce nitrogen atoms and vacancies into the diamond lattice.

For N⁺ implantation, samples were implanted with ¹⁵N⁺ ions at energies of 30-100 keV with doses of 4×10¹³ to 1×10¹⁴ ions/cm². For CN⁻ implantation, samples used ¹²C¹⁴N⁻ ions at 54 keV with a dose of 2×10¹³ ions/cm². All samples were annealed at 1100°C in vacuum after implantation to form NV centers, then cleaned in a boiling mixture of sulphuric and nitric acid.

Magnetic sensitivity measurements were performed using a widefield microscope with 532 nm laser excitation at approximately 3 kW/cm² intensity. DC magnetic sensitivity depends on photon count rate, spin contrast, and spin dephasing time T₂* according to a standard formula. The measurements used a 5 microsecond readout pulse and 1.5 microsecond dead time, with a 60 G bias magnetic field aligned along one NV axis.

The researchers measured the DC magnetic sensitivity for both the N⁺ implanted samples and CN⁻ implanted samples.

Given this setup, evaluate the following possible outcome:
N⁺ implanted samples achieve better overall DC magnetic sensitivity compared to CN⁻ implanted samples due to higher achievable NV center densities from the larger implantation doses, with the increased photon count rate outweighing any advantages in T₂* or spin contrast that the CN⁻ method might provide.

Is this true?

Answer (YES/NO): YES